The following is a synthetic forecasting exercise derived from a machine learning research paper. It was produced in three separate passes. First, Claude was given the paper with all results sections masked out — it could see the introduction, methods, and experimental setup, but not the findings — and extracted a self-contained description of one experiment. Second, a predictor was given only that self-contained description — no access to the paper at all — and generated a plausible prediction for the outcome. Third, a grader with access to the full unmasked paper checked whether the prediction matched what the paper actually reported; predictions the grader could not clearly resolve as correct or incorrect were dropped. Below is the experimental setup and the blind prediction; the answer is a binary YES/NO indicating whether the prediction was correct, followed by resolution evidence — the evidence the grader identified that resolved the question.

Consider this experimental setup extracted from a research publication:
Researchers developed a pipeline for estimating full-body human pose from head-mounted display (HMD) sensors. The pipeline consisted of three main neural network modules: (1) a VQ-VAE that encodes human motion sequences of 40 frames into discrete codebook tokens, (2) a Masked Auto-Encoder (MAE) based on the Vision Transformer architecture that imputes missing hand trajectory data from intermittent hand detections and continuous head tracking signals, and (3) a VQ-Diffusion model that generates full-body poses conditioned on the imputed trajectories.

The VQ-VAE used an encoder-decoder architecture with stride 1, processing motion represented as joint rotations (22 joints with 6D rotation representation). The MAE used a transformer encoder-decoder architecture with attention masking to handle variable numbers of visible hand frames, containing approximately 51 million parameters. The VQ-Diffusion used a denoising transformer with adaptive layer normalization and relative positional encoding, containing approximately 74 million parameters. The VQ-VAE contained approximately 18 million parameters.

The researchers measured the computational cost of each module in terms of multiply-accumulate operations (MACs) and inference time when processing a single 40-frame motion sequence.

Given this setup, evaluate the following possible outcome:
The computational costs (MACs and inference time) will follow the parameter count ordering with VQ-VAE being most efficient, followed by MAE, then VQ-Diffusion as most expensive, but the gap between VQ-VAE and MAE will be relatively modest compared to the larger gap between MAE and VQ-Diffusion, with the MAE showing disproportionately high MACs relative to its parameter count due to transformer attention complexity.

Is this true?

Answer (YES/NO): YES